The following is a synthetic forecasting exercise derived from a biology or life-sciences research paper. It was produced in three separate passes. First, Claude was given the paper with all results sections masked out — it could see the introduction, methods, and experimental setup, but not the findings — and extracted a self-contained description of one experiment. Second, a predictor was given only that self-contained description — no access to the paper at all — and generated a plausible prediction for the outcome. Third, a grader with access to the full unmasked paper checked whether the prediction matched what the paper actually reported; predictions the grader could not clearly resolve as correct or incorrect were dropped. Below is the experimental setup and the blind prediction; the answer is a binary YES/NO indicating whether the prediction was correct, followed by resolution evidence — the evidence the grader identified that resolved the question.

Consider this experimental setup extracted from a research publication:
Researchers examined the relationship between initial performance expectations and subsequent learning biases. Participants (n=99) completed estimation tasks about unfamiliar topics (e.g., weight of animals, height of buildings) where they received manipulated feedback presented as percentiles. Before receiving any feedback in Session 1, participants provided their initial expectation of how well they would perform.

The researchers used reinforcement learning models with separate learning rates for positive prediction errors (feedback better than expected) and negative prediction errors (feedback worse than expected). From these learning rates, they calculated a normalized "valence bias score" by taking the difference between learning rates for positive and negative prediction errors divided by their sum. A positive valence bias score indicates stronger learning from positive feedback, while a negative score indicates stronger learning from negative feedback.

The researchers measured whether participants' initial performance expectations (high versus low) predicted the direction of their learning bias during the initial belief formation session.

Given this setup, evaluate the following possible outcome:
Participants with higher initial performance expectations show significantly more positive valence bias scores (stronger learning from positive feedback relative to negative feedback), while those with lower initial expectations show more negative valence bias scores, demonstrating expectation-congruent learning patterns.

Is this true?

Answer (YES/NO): YES